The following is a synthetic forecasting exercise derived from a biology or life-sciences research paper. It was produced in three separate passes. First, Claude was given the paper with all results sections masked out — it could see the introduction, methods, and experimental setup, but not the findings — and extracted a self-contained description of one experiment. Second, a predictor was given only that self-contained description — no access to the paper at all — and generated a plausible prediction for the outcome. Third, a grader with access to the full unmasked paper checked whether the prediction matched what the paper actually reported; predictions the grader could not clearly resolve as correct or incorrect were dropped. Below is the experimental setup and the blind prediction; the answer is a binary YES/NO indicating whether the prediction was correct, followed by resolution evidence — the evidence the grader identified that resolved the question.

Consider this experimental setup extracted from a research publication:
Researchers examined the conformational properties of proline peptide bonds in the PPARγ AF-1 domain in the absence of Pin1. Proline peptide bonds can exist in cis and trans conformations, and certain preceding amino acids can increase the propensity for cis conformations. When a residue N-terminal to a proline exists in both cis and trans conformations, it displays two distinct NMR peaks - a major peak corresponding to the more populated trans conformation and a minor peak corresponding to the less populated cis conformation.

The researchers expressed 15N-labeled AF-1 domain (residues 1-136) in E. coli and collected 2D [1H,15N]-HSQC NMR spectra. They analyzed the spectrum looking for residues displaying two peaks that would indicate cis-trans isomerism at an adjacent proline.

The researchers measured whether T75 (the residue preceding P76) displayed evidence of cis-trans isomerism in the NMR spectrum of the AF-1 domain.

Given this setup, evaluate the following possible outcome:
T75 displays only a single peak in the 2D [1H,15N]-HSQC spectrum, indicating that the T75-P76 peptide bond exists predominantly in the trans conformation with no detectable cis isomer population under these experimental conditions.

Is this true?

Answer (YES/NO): YES